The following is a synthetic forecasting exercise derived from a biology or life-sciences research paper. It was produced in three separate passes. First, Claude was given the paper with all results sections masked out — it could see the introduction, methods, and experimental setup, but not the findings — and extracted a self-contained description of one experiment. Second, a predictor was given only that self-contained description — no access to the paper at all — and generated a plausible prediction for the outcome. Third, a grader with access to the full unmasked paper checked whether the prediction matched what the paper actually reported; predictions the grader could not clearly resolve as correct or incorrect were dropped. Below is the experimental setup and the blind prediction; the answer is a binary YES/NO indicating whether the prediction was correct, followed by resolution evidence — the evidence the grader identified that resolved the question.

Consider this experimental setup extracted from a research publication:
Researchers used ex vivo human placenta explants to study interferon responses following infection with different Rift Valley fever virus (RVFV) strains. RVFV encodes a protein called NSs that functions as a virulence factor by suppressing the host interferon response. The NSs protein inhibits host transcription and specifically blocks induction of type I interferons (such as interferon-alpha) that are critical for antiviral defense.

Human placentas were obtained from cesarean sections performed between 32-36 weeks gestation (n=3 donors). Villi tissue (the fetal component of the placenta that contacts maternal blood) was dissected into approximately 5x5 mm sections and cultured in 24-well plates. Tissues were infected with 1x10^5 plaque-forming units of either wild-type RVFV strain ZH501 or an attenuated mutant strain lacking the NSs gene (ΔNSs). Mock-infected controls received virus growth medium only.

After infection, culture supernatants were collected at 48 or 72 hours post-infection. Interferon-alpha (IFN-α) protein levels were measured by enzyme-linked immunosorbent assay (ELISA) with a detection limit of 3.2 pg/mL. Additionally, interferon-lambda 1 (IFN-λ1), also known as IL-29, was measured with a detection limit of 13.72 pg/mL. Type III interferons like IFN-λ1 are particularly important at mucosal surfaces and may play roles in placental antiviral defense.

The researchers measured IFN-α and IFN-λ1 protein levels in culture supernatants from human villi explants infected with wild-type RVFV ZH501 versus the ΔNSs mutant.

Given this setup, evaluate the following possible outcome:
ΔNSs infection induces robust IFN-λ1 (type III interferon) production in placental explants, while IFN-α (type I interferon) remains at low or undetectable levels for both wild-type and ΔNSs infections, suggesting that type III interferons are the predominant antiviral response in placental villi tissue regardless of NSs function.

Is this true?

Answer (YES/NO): NO